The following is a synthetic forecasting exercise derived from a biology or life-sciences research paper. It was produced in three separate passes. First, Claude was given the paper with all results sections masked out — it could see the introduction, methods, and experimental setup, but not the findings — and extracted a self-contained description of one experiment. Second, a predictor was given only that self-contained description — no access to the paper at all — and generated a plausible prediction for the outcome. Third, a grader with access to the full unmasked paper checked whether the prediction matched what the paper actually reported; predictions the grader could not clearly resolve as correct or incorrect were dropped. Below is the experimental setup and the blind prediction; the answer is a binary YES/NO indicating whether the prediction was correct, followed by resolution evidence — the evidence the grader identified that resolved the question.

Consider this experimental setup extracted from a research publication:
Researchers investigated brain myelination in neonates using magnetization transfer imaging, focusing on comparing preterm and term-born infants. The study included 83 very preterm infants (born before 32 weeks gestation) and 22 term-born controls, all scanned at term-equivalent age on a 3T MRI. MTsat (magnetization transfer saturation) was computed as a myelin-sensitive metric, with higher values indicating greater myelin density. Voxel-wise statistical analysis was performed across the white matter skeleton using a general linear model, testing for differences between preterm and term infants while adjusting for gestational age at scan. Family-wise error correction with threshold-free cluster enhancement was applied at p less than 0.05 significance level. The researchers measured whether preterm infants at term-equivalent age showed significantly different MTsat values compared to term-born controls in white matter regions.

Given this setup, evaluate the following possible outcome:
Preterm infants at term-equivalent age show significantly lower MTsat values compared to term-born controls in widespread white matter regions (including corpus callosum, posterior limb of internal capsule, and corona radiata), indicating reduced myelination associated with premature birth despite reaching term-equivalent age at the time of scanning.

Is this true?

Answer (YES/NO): NO